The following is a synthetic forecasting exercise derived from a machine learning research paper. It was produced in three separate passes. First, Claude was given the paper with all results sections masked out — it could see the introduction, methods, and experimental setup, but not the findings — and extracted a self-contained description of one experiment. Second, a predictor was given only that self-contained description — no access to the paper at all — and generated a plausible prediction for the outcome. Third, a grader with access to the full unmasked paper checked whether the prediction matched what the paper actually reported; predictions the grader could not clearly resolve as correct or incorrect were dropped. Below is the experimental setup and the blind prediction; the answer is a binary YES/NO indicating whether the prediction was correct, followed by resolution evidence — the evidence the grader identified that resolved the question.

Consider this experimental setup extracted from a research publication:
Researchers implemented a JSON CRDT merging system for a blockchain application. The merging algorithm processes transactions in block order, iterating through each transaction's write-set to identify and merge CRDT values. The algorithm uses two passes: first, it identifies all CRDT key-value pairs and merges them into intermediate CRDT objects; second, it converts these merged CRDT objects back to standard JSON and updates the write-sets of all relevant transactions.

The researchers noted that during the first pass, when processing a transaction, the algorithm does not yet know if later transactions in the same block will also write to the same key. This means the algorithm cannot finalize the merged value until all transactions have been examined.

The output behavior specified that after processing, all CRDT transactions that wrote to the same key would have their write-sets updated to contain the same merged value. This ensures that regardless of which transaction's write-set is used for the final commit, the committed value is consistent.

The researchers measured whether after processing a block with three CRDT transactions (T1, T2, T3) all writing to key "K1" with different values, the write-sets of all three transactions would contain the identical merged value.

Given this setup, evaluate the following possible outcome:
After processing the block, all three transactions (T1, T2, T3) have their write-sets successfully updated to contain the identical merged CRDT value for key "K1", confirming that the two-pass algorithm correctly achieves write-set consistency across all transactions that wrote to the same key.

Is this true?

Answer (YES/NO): YES